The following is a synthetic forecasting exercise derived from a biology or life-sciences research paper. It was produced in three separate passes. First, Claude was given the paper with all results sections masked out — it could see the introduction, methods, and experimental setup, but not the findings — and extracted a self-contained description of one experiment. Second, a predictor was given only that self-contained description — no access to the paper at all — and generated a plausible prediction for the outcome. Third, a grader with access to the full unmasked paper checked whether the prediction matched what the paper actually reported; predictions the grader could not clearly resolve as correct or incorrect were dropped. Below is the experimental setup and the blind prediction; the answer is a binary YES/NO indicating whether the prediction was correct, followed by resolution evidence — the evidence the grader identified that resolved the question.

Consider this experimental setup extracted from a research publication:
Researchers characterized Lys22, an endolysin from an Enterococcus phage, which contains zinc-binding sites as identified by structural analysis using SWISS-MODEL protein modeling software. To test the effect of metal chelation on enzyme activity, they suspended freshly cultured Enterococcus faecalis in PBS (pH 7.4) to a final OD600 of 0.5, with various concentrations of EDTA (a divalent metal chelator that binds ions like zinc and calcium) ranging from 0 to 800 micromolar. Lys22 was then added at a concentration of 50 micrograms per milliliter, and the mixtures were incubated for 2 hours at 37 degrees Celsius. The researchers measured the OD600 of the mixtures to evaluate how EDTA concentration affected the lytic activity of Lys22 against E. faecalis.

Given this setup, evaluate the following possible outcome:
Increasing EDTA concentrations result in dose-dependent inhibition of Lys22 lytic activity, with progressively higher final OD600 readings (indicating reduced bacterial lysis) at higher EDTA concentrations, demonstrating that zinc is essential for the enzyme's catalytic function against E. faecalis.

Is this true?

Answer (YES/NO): NO